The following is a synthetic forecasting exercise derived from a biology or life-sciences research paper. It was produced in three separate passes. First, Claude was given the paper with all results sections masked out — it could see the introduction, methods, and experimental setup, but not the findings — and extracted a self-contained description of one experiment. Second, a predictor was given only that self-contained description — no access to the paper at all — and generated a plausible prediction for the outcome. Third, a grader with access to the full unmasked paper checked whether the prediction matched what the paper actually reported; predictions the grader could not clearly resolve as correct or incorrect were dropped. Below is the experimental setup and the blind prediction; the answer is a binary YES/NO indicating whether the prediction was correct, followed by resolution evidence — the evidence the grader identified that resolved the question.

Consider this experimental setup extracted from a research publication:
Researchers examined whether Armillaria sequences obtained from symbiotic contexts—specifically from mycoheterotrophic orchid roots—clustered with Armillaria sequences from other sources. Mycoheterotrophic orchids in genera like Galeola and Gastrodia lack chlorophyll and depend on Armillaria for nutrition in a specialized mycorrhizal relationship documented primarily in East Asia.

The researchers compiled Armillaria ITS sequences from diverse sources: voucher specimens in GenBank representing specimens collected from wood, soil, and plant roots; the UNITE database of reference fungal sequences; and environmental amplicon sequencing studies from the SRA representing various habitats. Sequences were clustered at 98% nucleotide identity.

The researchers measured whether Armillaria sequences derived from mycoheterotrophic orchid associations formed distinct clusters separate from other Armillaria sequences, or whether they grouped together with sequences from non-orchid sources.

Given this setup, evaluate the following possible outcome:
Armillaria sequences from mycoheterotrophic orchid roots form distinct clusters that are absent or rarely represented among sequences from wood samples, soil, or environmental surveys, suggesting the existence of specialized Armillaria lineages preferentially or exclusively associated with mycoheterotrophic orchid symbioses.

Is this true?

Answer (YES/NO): NO